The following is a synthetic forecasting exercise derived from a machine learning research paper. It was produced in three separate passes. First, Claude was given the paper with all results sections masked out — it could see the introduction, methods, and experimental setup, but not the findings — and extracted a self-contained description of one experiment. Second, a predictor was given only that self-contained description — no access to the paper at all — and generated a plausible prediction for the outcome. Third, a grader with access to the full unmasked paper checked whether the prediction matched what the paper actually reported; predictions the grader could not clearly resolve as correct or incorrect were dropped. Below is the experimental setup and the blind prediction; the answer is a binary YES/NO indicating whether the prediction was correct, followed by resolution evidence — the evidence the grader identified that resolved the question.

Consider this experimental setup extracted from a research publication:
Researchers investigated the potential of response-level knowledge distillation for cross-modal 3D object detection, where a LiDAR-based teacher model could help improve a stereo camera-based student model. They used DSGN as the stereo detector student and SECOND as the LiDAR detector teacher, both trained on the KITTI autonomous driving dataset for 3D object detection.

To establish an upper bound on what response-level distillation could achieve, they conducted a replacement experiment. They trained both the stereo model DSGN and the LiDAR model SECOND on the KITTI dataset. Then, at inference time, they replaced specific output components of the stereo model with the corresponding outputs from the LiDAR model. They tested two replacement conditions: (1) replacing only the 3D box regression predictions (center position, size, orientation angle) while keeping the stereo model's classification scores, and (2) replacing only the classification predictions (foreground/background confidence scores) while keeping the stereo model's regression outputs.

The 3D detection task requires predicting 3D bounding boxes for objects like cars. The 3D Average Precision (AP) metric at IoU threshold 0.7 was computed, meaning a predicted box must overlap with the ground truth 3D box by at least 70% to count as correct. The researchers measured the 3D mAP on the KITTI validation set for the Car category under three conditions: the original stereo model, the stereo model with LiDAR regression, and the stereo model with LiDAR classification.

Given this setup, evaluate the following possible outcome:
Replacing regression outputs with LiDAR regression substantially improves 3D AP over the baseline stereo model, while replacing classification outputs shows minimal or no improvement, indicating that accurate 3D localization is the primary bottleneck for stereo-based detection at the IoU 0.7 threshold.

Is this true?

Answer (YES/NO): NO